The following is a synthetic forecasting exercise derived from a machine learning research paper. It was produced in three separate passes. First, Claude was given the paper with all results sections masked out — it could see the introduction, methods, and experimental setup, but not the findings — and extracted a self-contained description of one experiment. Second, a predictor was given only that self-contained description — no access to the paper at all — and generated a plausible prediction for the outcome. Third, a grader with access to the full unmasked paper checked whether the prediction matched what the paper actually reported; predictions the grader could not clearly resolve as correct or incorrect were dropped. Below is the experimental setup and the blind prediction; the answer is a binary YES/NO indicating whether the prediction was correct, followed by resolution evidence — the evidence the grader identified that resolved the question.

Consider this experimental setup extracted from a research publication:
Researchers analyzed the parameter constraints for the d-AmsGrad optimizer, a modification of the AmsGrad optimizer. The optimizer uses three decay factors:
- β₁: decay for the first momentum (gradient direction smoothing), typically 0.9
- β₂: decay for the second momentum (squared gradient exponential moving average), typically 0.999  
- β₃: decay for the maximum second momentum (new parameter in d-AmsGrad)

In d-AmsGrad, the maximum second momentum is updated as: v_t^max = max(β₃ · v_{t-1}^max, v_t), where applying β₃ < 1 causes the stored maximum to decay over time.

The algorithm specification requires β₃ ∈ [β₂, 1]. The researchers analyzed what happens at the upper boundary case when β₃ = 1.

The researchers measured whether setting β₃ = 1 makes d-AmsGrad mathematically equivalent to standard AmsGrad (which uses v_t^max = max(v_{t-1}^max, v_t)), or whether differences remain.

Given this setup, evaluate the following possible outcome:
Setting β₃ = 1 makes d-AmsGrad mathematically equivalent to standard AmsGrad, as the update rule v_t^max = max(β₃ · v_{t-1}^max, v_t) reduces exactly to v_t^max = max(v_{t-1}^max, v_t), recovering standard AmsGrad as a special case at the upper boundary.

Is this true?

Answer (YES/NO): YES